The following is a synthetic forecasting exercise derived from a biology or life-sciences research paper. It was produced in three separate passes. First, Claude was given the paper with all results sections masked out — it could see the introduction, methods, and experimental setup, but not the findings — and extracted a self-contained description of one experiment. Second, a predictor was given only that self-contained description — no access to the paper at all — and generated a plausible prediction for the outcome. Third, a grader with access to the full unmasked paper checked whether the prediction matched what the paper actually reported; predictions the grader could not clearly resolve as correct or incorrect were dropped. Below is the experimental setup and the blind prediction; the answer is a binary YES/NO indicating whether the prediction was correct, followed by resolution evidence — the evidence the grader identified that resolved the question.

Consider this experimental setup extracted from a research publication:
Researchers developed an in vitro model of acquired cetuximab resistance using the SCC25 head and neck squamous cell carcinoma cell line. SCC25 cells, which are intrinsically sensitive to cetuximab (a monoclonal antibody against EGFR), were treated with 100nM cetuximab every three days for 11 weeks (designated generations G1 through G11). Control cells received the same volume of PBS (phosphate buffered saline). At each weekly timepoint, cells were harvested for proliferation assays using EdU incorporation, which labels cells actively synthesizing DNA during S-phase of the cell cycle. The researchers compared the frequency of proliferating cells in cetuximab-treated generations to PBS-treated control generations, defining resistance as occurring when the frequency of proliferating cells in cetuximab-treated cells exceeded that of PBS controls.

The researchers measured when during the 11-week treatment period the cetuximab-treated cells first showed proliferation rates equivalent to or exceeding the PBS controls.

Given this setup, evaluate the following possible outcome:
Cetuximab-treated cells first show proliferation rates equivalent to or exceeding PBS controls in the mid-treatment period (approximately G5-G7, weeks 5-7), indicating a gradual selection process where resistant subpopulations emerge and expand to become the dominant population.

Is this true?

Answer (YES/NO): NO